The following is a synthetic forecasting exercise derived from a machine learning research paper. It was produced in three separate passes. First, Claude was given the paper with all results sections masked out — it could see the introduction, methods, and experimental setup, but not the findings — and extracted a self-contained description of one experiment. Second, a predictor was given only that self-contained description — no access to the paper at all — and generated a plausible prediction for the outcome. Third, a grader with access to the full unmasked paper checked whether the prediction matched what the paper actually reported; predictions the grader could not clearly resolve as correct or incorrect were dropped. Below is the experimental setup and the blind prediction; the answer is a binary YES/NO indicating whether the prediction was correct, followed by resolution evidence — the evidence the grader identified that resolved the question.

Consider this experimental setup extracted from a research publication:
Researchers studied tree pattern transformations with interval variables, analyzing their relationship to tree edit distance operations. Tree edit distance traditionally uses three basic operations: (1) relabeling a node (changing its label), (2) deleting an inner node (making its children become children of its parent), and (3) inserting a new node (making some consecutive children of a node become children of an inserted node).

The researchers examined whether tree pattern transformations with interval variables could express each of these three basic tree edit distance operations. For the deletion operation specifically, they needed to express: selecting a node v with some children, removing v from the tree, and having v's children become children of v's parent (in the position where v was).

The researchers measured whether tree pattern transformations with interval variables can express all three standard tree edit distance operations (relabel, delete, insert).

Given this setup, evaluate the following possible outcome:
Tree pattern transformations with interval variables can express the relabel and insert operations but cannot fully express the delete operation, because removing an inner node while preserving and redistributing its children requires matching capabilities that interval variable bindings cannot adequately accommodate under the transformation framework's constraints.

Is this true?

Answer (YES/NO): NO